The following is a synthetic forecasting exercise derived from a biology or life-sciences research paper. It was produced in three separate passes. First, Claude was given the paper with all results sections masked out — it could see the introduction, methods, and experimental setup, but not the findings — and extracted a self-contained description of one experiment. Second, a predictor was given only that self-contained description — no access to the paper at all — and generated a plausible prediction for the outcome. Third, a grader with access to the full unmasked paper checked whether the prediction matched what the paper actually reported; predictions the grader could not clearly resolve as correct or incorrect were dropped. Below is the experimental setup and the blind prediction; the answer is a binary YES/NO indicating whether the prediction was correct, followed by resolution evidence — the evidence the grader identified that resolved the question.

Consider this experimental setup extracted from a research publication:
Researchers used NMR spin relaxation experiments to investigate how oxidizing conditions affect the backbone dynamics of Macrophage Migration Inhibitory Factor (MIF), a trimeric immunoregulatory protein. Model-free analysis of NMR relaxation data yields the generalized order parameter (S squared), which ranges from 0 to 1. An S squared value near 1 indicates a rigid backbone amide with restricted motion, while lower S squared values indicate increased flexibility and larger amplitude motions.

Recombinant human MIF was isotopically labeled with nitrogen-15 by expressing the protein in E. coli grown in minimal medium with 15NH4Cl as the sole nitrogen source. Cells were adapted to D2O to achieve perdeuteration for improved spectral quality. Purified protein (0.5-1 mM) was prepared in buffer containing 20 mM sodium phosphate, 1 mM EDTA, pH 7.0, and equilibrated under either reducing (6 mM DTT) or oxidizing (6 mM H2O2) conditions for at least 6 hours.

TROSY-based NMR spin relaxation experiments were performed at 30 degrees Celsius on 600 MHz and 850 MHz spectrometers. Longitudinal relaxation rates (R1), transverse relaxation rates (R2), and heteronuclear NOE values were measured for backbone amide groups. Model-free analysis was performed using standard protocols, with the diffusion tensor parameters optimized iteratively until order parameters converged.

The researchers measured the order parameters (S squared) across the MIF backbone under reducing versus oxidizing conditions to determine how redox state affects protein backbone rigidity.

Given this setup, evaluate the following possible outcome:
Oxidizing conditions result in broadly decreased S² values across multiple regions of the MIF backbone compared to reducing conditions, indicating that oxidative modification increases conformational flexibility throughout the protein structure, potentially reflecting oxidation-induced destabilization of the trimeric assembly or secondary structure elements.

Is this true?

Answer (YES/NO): NO